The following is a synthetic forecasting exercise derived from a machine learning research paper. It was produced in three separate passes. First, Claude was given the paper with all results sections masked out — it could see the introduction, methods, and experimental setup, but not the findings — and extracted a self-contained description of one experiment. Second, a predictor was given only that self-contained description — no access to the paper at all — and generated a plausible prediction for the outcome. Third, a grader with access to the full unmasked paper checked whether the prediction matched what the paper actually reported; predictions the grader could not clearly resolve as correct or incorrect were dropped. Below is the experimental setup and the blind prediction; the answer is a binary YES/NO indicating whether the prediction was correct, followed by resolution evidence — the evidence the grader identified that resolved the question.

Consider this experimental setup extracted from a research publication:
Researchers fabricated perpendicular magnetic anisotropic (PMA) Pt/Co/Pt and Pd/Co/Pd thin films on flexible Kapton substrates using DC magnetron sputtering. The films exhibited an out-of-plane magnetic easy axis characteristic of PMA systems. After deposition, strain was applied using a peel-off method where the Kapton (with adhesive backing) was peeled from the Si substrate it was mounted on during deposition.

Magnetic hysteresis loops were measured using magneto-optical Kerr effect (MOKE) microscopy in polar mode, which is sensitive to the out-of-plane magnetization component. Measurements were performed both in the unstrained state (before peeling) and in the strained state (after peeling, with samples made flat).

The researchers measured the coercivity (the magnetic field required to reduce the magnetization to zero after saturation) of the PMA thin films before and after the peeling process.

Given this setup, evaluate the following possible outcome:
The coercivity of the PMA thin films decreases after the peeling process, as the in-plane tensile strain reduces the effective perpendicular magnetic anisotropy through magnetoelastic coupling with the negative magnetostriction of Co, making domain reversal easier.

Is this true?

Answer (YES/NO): NO